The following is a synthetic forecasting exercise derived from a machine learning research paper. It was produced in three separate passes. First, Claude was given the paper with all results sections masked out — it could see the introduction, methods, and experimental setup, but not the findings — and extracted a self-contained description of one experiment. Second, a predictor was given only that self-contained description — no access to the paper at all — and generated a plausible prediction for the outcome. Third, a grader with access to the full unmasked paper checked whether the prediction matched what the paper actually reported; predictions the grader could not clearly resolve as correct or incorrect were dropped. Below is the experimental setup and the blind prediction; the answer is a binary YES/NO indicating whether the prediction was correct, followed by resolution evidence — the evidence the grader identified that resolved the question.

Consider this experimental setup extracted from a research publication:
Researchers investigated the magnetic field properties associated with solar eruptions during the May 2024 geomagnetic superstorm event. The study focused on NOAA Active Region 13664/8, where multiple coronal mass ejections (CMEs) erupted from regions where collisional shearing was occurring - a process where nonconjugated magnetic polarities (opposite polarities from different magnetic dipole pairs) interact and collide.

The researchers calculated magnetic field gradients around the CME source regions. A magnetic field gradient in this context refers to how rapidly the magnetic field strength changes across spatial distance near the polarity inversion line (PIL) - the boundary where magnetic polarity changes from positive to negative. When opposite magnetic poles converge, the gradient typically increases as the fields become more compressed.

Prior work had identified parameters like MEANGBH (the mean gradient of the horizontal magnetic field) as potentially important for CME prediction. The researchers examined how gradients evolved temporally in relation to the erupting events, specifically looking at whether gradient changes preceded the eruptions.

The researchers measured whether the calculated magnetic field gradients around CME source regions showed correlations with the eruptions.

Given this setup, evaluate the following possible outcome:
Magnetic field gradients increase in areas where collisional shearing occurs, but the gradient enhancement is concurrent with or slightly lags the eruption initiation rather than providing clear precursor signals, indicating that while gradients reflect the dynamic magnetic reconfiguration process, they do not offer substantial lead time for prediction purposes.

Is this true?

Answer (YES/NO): NO